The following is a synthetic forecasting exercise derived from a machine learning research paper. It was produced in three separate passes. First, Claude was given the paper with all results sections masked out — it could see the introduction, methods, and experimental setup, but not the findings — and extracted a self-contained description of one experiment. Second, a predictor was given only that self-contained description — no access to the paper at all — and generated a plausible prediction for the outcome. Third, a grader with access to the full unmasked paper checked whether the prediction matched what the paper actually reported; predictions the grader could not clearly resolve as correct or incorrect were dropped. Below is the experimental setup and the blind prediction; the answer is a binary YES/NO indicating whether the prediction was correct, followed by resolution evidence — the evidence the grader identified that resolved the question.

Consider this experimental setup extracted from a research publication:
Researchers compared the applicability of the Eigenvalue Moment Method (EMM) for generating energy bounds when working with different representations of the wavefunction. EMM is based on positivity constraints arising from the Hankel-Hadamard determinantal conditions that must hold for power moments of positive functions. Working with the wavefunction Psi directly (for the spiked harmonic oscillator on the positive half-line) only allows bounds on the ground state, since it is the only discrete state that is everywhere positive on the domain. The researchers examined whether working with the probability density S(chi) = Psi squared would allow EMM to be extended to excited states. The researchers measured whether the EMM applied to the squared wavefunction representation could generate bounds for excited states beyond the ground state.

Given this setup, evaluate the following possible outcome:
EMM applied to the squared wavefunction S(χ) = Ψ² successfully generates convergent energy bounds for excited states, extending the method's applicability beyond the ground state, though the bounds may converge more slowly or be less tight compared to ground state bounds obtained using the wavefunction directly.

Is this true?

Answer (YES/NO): YES